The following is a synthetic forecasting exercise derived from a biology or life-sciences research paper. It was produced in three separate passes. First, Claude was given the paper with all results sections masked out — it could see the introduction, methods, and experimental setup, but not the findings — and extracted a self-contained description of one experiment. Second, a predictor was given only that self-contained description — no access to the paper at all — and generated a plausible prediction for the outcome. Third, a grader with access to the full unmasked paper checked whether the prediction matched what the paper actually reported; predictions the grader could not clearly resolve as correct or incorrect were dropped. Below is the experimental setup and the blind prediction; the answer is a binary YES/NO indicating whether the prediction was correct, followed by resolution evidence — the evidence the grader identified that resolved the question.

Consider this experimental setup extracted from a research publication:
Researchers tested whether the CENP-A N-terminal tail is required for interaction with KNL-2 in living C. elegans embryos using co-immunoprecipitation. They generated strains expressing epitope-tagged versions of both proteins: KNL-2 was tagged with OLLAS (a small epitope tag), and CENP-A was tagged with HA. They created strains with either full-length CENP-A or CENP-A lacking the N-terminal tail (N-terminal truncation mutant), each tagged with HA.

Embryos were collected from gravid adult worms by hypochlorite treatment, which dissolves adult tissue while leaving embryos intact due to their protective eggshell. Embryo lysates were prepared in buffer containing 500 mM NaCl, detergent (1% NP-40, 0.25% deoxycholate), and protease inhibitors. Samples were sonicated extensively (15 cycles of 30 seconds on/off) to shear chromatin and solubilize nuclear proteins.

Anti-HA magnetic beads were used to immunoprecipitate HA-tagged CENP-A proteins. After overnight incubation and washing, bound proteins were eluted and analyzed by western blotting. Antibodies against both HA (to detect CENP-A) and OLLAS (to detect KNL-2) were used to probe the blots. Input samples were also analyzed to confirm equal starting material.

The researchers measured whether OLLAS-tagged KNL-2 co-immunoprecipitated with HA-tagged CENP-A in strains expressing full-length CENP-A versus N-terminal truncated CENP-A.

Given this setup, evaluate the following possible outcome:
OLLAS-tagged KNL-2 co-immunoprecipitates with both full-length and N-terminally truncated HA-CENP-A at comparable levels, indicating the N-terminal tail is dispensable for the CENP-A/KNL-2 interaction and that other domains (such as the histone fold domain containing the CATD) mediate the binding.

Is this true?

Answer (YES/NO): NO